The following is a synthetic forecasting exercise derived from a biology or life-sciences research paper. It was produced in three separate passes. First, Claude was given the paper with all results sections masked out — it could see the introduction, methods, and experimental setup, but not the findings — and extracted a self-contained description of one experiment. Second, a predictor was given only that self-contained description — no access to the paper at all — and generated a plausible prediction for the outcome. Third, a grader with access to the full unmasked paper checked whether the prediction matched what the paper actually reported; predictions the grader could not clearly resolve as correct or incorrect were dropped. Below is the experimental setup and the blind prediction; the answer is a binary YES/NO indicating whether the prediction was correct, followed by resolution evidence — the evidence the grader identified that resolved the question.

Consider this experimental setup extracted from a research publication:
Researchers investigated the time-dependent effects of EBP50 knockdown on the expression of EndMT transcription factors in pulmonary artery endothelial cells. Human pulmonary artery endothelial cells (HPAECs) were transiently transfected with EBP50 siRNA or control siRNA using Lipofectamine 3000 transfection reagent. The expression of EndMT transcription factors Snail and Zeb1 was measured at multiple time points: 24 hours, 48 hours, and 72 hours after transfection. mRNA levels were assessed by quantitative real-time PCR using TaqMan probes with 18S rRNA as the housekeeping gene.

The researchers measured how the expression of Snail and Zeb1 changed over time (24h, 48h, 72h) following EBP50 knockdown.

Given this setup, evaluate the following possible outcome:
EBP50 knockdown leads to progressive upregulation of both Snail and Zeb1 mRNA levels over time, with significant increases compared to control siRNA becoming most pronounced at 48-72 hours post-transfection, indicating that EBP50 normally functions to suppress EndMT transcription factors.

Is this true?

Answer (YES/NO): NO